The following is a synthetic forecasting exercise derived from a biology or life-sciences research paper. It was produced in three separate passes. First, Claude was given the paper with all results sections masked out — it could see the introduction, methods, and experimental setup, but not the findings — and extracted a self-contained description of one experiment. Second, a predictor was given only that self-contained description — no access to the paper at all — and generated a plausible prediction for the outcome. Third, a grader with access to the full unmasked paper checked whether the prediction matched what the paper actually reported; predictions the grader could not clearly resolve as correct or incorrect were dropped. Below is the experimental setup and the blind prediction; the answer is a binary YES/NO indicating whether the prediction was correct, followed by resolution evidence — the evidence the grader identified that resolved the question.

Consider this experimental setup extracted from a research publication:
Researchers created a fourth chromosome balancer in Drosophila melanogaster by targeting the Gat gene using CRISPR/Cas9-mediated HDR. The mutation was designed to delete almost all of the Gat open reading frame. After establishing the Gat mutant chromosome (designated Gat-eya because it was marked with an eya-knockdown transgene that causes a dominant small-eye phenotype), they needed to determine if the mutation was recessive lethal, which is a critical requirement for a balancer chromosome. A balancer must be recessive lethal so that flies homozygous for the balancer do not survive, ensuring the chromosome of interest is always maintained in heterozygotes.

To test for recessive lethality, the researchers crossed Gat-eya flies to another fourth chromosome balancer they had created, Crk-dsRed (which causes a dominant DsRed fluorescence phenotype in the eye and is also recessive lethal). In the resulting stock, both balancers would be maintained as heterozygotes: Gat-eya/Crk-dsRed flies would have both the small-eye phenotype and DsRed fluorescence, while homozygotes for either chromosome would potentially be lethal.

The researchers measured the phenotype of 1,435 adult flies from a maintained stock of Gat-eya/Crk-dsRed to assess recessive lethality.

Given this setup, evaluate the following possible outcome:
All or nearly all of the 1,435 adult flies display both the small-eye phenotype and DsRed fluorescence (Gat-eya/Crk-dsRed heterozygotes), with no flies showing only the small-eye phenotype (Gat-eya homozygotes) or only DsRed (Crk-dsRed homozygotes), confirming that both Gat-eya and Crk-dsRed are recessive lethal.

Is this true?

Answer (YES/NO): YES